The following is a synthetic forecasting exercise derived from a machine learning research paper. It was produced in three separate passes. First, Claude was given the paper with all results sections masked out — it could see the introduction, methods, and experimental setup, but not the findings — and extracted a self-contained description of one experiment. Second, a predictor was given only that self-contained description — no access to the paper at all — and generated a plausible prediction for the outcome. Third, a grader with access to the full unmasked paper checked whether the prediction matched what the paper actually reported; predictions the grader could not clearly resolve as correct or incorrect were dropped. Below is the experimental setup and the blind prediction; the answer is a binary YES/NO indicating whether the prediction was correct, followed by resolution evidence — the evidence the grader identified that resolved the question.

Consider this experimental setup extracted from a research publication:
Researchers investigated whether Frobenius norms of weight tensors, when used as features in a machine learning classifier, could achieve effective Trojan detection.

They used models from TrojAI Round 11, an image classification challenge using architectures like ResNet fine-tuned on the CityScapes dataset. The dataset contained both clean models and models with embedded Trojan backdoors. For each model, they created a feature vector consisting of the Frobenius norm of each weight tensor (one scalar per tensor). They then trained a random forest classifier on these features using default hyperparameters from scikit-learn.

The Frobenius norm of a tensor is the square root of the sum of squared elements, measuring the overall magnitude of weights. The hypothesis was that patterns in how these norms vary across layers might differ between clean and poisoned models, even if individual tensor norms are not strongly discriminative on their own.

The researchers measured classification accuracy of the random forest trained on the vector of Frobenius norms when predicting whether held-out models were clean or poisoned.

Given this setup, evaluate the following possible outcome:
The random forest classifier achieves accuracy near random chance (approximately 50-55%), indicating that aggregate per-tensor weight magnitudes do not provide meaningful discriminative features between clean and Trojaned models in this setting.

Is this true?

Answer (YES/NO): NO